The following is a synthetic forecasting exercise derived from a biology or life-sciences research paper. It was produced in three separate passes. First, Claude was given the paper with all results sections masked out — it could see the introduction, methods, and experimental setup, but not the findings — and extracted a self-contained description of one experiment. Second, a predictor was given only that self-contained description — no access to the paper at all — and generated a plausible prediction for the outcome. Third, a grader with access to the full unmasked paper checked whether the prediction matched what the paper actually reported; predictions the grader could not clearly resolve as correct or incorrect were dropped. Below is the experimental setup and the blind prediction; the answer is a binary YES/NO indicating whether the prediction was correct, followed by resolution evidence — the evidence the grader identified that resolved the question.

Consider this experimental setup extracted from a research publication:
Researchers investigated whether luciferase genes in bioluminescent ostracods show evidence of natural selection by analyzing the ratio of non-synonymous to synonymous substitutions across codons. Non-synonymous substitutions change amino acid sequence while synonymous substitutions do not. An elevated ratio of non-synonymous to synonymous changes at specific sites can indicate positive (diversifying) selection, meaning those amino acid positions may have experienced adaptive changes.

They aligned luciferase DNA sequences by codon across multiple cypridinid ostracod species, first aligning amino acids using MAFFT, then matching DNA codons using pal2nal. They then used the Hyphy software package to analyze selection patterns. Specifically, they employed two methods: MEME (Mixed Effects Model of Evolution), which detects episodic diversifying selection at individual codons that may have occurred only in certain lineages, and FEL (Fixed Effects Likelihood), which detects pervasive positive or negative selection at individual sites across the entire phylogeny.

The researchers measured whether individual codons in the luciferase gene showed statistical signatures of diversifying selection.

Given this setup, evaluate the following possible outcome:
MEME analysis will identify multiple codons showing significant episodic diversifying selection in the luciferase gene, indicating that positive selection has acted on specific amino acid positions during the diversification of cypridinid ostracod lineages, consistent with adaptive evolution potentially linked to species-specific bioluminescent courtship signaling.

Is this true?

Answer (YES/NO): YES